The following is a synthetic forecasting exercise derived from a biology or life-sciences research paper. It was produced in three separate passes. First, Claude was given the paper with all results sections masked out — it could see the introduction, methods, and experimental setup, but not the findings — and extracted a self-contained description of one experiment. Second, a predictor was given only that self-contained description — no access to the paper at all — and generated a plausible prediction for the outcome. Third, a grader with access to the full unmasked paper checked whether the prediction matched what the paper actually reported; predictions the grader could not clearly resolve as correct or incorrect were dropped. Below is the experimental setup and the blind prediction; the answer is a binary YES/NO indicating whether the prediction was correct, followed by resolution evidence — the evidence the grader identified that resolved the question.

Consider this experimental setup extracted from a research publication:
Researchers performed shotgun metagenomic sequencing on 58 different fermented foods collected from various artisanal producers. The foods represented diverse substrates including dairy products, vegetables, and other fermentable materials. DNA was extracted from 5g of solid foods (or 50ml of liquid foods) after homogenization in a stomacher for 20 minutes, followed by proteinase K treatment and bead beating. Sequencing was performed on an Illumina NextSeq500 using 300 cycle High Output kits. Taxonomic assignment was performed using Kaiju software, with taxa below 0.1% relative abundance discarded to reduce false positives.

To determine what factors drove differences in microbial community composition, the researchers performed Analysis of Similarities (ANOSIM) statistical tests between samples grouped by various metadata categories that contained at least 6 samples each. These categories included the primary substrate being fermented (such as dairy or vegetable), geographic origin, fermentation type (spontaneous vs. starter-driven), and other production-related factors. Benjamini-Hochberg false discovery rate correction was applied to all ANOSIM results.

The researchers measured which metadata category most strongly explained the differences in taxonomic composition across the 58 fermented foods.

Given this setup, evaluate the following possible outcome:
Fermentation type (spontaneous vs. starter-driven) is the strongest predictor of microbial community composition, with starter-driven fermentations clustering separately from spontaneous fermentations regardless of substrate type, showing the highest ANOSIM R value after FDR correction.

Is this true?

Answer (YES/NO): NO